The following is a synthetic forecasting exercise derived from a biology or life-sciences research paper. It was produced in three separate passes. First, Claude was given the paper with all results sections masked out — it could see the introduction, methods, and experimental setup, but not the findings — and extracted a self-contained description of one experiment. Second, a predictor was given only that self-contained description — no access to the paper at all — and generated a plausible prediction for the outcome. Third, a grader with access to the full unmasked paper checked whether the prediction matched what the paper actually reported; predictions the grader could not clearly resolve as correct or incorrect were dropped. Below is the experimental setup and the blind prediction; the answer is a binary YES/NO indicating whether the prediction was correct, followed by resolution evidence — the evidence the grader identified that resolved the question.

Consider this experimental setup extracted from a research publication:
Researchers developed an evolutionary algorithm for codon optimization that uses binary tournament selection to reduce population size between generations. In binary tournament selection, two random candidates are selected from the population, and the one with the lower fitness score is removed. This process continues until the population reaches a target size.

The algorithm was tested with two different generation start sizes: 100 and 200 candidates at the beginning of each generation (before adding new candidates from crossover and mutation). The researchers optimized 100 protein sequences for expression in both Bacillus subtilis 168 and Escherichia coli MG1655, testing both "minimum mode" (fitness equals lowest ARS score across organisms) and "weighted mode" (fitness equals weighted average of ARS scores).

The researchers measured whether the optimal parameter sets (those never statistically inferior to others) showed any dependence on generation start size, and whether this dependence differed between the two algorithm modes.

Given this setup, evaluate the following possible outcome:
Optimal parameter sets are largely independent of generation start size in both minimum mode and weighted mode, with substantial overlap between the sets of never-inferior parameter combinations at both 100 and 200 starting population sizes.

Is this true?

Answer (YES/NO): NO